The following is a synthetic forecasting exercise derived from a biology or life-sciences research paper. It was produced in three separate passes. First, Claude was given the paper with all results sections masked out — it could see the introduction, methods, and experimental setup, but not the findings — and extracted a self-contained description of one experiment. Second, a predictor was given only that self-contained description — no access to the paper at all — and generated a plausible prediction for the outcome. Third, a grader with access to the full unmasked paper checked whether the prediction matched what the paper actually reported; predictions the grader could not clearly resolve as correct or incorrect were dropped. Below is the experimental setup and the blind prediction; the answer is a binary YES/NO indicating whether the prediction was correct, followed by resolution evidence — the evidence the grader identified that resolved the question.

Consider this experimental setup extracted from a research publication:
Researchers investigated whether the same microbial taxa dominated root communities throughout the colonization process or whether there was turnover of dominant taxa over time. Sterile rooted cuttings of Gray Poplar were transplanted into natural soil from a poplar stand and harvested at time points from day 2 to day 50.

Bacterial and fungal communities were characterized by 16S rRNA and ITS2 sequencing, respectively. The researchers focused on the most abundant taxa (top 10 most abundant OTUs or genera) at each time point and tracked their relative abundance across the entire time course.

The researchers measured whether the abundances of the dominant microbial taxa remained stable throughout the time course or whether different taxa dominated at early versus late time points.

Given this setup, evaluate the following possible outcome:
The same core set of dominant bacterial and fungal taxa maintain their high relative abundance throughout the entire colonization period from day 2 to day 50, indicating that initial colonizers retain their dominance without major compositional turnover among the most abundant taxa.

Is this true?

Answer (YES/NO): NO